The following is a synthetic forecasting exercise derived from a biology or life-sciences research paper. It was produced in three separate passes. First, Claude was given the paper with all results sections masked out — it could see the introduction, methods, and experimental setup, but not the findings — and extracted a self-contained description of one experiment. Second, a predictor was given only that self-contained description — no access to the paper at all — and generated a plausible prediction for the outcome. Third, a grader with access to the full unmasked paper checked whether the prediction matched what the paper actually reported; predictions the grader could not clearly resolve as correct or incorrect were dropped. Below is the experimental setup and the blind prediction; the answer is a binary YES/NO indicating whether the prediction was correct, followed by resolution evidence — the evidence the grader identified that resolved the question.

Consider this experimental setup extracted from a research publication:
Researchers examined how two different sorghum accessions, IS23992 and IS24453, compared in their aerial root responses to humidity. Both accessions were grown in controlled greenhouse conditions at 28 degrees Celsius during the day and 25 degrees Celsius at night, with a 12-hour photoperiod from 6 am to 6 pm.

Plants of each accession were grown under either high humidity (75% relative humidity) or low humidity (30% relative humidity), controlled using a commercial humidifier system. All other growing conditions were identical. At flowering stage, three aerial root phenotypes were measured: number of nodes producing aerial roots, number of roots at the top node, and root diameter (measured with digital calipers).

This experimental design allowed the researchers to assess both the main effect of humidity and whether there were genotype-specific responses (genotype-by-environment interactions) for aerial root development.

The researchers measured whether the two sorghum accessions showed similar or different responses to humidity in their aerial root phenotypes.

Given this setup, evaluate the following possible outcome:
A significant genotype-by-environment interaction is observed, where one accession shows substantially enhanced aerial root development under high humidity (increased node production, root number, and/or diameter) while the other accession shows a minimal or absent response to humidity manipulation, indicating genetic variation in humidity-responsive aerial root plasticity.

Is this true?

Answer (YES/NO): NO